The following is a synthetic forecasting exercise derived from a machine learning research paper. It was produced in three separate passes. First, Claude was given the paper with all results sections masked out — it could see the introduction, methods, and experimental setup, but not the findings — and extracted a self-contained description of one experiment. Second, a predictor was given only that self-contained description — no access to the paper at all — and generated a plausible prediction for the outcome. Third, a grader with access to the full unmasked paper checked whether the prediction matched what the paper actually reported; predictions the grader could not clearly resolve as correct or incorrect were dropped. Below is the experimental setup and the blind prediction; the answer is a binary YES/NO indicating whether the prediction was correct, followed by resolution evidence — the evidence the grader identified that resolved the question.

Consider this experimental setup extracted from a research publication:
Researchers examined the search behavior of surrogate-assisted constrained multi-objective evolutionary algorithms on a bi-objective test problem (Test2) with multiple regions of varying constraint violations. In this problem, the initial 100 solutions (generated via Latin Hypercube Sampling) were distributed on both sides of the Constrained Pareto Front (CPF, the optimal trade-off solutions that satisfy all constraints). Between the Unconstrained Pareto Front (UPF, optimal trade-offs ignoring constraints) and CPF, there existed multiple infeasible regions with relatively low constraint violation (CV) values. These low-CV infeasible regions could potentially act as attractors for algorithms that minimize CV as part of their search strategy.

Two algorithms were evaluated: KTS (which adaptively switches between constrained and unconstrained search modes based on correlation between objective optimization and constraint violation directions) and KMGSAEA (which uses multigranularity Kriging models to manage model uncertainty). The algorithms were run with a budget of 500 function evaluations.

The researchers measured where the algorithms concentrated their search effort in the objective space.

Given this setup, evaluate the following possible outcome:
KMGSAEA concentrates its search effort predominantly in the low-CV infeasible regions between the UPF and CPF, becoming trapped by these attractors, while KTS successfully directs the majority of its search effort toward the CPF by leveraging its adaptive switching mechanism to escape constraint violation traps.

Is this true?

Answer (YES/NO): NO